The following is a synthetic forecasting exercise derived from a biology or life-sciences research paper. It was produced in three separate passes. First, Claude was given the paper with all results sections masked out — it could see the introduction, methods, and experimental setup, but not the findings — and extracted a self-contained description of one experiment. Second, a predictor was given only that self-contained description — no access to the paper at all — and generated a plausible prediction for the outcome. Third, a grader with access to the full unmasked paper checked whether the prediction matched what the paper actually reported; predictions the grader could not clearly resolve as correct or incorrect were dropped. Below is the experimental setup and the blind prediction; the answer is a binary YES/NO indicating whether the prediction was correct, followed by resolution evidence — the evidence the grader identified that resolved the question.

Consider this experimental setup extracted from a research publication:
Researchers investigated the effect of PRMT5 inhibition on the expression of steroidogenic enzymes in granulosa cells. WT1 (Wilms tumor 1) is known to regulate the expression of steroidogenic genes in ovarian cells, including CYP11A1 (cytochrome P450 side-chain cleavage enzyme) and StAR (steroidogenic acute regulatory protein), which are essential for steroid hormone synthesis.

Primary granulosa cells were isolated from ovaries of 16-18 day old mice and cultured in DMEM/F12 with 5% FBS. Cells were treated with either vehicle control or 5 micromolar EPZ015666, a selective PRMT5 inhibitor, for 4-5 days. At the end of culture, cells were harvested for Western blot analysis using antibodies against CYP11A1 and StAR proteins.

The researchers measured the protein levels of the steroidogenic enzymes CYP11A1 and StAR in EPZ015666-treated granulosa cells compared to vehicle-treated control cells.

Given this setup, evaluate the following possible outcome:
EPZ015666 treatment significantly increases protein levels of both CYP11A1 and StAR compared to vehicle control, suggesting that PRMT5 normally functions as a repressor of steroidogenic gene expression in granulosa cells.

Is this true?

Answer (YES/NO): YES